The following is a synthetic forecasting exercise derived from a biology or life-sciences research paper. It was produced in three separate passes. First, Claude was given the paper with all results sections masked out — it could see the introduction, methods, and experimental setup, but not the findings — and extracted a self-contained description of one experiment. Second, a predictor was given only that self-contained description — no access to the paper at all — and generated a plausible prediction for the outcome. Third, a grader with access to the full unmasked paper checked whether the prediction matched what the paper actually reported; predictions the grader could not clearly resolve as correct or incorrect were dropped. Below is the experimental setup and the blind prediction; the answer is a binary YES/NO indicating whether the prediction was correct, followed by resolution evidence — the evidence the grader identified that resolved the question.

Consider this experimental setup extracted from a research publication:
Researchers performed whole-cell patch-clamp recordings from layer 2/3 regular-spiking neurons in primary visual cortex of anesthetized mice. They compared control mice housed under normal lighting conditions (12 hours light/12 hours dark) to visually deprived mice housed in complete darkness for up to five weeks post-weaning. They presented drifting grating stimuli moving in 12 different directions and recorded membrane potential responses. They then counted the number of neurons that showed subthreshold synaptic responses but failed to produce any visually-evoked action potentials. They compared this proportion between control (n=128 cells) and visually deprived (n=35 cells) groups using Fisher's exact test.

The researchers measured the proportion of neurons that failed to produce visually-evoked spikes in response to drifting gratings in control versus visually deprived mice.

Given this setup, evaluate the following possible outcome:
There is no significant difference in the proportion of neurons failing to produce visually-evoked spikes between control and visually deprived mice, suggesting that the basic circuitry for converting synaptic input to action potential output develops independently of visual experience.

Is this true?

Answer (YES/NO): NO